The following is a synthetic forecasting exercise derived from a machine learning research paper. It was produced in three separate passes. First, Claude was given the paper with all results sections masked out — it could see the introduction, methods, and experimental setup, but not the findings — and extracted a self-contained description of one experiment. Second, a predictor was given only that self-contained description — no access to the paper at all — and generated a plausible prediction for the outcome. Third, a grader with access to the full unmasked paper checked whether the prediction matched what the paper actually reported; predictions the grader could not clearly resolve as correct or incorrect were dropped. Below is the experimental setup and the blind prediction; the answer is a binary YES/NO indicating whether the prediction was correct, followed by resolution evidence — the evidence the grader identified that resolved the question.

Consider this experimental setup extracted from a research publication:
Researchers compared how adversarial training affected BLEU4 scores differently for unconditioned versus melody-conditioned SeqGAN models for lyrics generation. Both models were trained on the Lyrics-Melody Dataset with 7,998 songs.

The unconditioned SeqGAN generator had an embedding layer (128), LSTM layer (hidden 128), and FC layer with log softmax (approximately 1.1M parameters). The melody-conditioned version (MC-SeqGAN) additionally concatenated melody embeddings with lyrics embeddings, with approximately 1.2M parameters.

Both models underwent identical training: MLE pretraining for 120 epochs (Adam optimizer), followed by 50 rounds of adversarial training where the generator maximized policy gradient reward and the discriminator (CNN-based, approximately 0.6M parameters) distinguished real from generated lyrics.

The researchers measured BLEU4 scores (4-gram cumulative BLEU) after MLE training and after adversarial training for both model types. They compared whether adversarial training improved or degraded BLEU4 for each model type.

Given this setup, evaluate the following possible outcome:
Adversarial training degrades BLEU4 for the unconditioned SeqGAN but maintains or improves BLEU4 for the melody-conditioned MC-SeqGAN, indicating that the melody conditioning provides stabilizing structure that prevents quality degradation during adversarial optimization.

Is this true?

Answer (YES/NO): YES